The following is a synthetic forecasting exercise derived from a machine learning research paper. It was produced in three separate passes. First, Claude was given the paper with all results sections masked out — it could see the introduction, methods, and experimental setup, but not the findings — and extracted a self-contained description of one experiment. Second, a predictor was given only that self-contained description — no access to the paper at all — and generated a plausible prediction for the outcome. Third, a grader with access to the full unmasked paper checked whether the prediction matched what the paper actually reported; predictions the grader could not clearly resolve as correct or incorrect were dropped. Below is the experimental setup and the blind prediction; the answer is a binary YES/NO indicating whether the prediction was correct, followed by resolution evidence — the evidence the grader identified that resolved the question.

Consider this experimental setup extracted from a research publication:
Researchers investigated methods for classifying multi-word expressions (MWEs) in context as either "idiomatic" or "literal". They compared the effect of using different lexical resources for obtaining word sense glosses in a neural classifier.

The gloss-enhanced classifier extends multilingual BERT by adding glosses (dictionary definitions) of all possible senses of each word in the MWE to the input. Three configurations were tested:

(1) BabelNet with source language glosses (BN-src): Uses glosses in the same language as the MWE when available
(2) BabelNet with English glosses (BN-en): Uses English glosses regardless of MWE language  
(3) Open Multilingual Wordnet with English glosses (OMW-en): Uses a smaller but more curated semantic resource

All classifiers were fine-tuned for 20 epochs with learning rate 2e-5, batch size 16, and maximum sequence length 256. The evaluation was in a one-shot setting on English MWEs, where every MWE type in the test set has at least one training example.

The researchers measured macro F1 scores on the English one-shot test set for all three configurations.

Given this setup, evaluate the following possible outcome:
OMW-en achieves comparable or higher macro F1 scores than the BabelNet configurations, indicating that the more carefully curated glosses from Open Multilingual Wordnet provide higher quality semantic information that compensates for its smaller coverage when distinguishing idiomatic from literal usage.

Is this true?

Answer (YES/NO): NO